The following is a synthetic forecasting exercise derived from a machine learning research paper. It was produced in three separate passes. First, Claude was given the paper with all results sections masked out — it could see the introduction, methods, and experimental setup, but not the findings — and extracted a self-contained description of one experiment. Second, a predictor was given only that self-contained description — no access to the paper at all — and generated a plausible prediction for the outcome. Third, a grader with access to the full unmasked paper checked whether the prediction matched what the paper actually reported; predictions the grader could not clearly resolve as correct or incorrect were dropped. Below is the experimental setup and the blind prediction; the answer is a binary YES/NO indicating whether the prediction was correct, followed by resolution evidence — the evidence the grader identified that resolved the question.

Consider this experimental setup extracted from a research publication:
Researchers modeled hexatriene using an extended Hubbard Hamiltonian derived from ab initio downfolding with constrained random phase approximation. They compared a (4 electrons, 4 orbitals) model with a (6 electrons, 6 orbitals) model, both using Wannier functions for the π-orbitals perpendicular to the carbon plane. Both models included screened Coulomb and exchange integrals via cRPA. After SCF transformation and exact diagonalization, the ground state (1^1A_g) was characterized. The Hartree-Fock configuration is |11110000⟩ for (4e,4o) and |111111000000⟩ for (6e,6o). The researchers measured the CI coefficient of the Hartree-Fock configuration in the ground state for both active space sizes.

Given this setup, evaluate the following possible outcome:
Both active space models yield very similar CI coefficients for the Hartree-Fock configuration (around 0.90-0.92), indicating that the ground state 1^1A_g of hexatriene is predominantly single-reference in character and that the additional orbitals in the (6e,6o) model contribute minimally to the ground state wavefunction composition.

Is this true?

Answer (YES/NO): NO